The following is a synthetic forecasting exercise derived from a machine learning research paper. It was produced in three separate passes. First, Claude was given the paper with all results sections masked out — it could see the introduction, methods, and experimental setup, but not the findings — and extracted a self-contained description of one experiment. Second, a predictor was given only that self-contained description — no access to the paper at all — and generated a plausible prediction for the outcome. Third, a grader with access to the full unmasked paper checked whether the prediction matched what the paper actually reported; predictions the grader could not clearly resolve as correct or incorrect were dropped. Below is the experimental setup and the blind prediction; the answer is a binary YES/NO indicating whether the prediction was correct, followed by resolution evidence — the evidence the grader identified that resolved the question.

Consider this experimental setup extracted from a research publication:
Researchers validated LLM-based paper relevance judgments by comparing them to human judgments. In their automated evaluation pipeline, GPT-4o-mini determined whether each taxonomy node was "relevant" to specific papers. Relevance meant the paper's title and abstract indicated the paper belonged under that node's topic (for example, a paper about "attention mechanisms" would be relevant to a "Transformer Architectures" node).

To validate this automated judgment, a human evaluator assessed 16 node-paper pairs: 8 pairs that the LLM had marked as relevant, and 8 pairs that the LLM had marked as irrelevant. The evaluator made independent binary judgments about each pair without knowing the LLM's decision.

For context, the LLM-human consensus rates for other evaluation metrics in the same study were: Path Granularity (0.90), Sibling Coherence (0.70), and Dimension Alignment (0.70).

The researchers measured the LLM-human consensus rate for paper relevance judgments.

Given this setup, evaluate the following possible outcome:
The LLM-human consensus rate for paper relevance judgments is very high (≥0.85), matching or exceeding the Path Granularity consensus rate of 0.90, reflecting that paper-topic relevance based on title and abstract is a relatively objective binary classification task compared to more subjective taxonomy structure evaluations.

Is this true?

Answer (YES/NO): NO